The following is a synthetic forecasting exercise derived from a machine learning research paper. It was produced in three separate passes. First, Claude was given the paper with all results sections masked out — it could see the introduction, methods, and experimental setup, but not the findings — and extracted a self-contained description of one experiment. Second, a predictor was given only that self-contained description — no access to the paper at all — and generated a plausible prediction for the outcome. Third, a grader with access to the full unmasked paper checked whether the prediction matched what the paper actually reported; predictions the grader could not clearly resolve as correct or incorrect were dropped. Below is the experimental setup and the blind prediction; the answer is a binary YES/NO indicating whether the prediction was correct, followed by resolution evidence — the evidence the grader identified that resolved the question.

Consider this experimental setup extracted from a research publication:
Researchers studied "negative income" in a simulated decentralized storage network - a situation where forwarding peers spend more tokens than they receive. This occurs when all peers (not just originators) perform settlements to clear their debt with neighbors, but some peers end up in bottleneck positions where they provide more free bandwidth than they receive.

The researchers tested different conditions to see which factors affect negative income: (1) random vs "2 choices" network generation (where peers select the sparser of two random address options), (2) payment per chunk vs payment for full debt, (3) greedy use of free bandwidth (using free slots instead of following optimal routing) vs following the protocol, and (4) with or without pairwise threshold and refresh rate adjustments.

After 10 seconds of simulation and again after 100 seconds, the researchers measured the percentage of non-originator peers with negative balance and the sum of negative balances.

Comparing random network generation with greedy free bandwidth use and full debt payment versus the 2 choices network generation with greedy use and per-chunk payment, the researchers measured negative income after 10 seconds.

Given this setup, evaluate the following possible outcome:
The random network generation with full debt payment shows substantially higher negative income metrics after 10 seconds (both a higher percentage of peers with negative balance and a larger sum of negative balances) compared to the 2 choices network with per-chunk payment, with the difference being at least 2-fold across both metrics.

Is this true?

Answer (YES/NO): YES